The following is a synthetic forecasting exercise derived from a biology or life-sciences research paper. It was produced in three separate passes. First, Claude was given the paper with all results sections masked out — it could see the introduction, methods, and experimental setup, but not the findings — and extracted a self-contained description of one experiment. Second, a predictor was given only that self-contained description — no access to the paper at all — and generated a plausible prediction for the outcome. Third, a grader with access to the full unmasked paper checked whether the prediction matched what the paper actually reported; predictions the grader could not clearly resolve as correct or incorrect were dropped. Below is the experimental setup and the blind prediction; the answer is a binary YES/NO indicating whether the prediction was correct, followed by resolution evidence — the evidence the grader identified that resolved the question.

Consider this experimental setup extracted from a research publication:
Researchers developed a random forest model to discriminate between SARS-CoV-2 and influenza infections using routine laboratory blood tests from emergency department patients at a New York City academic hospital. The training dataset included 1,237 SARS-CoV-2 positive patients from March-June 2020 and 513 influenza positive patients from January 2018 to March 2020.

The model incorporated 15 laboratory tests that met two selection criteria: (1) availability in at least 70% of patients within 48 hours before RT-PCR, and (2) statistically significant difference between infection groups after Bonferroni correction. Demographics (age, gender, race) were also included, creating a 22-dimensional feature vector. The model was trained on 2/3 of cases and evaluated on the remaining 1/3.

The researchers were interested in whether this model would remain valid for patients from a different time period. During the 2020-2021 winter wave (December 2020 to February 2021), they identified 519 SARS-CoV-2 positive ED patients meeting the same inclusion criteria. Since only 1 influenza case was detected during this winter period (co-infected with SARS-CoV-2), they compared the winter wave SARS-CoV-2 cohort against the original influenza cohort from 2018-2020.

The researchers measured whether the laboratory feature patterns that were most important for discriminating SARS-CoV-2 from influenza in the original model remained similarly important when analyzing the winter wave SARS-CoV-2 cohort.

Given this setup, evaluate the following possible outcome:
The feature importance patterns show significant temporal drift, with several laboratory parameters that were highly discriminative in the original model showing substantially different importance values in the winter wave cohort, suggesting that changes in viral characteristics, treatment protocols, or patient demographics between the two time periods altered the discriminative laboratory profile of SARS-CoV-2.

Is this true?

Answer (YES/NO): NO